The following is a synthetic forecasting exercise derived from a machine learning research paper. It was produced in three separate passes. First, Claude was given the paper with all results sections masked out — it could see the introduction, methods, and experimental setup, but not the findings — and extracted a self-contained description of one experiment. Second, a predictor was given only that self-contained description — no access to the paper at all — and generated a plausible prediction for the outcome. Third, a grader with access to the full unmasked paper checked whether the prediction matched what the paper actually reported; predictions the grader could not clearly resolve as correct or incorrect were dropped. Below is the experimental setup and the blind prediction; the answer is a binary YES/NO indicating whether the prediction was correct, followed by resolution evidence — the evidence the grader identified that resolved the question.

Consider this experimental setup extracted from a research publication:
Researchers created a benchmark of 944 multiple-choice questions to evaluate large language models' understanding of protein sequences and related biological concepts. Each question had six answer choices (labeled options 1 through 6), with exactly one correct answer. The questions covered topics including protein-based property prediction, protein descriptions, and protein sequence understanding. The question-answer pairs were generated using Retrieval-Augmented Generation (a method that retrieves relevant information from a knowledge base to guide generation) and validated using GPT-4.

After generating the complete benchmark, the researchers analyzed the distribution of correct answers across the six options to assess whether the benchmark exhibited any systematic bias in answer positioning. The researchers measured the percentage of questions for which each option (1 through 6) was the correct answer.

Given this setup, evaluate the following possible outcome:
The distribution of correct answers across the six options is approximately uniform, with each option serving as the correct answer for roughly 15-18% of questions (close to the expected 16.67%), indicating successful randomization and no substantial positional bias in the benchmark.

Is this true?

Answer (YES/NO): NO